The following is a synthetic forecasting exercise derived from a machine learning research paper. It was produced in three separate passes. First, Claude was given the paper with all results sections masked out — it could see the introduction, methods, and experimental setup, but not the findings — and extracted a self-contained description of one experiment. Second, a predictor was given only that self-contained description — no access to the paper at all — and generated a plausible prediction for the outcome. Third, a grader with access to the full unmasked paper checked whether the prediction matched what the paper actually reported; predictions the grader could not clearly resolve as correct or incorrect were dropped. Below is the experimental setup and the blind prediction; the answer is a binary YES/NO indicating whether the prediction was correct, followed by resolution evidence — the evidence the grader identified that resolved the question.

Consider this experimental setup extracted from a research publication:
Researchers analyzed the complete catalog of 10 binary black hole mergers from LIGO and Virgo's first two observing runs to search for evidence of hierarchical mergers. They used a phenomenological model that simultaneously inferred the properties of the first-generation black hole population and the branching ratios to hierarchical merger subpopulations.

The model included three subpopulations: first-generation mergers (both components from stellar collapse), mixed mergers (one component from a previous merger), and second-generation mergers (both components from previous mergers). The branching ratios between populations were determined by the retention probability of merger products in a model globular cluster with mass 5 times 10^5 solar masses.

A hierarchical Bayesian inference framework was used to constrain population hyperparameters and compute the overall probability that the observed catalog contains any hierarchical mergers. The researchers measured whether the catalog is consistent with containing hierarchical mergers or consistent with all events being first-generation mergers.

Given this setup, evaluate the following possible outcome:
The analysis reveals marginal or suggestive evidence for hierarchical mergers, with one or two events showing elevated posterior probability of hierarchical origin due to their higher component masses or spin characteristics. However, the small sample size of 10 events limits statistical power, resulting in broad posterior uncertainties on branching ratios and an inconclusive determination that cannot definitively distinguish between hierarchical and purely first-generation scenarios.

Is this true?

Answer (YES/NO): NO